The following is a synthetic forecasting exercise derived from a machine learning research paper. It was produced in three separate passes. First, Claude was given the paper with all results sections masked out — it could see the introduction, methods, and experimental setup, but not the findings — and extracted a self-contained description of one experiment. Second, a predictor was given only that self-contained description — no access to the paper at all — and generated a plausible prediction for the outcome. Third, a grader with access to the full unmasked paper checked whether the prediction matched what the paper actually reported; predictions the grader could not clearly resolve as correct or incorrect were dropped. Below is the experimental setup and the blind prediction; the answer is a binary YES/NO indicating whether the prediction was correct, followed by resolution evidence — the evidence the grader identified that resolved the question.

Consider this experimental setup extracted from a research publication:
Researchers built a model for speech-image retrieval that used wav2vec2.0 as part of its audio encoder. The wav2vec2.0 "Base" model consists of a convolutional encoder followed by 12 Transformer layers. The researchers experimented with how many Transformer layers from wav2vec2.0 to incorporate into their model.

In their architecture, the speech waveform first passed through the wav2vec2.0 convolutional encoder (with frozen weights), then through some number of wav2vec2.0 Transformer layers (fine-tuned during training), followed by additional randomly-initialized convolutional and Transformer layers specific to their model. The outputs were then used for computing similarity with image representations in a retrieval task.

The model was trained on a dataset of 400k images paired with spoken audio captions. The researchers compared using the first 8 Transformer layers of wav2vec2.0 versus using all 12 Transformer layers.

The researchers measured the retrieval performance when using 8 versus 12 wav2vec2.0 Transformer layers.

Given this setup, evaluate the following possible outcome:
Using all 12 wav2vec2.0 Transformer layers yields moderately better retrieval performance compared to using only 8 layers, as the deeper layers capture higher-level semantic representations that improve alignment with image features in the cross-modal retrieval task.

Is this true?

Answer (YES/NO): NO